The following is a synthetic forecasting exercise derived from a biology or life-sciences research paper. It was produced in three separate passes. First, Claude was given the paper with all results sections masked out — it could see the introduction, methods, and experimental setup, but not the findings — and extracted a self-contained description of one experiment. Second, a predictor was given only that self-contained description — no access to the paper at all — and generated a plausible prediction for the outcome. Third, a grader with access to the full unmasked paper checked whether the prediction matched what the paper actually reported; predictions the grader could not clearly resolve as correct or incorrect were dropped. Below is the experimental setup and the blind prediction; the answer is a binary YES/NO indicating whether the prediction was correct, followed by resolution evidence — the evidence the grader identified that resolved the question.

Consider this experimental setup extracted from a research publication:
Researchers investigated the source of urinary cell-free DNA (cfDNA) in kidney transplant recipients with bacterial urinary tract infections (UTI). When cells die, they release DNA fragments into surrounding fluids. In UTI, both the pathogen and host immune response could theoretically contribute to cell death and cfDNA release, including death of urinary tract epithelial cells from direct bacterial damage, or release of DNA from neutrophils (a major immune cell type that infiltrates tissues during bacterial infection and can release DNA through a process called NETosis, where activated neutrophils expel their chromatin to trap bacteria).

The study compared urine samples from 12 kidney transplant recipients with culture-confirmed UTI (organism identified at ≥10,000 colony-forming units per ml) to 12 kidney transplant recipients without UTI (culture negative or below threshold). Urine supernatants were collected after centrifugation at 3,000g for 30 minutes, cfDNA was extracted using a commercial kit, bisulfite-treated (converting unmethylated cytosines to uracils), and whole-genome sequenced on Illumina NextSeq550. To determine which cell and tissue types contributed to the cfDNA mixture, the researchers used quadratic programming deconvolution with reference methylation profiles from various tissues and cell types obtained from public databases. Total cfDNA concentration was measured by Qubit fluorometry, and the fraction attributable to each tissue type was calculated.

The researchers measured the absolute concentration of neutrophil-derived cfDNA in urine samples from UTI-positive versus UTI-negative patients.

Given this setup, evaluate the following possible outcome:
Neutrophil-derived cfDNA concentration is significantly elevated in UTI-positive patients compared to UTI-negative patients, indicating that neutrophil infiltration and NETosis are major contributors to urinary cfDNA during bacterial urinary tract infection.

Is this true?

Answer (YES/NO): YES